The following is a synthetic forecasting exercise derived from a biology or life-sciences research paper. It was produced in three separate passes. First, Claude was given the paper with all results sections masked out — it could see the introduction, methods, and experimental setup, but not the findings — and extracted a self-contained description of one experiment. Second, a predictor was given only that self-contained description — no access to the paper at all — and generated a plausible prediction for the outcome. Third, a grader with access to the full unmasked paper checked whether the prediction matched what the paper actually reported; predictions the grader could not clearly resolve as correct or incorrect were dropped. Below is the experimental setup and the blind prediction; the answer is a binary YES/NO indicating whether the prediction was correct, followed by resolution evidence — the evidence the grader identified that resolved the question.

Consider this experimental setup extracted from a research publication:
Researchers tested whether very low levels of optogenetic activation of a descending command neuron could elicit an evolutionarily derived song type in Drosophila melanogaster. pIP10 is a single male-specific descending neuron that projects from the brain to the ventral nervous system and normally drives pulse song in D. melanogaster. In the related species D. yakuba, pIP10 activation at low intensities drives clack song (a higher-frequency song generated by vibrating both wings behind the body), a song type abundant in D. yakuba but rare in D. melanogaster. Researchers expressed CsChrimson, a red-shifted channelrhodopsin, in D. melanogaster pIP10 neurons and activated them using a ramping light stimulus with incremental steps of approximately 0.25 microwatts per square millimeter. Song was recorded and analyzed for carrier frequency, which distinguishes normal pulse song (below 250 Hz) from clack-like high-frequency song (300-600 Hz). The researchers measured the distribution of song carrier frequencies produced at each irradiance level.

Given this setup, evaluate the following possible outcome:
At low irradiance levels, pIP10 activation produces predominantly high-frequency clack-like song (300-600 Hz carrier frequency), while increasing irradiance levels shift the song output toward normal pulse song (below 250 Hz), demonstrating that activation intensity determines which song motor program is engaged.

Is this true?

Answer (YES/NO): NO